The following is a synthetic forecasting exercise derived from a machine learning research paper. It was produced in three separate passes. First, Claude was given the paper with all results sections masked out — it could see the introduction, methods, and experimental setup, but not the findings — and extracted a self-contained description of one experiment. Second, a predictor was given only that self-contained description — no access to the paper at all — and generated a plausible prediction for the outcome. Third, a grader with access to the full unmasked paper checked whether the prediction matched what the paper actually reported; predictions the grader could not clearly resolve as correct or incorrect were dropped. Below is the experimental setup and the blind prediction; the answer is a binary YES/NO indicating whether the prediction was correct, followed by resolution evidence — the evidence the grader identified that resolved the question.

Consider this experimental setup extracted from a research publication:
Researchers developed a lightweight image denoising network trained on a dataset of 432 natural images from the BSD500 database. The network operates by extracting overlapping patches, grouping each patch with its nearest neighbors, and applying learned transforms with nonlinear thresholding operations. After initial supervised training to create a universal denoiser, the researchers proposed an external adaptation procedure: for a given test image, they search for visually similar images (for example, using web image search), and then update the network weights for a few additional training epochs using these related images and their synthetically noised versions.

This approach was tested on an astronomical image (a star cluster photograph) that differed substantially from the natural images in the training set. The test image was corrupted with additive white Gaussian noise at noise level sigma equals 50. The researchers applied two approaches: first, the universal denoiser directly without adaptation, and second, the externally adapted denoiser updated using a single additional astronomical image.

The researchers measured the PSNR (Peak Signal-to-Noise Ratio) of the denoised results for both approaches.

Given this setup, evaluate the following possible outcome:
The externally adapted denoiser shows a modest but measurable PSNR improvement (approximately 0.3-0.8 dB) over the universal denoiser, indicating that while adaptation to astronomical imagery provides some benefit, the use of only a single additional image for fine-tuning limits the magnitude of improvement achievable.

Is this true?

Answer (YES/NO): NO